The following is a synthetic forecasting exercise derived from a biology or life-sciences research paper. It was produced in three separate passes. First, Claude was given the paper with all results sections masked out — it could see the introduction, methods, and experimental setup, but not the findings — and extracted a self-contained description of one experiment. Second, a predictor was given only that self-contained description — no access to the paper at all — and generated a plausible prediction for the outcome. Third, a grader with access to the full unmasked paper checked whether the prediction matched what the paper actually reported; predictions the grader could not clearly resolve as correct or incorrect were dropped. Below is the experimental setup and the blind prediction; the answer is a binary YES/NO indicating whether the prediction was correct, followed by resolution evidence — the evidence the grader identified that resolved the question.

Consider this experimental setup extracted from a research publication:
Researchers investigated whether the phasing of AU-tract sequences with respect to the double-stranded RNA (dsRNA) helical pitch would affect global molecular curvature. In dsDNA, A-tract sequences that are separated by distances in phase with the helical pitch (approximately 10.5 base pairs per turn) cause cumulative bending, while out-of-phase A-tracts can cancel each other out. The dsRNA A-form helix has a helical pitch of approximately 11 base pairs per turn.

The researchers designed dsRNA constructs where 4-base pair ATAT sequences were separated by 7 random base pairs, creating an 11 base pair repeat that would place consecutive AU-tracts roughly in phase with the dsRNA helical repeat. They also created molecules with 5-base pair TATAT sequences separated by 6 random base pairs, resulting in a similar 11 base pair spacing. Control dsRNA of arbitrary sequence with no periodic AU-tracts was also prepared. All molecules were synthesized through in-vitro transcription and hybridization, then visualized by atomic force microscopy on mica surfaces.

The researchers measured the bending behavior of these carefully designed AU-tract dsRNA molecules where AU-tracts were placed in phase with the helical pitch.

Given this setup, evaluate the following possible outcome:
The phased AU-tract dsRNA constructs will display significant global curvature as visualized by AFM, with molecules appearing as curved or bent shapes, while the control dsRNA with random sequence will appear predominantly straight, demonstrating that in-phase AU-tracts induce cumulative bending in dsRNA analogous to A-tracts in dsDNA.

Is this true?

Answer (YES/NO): YES